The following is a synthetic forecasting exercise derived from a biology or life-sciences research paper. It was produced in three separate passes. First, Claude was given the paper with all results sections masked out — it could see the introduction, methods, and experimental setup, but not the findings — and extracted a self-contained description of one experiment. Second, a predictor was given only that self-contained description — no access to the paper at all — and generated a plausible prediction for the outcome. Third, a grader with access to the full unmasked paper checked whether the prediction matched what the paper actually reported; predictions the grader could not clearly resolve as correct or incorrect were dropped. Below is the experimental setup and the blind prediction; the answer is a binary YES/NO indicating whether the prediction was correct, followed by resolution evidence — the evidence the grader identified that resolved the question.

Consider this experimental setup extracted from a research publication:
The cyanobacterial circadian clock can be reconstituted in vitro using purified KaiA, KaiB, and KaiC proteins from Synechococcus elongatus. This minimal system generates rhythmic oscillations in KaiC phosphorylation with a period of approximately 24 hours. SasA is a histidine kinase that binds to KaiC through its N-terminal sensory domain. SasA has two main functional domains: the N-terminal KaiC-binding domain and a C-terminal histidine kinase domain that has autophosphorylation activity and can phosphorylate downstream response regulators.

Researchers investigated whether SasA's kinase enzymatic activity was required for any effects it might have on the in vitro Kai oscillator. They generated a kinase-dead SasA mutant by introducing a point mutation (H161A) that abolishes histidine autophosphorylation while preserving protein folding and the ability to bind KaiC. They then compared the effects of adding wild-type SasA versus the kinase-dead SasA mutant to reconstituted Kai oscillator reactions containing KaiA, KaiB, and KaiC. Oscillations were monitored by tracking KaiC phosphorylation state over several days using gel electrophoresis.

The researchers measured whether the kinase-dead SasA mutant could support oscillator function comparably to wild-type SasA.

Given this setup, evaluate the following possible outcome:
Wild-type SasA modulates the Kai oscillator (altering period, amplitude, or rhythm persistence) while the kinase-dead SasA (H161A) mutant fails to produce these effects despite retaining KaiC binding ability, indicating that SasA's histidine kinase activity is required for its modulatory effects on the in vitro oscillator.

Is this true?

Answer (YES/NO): NO